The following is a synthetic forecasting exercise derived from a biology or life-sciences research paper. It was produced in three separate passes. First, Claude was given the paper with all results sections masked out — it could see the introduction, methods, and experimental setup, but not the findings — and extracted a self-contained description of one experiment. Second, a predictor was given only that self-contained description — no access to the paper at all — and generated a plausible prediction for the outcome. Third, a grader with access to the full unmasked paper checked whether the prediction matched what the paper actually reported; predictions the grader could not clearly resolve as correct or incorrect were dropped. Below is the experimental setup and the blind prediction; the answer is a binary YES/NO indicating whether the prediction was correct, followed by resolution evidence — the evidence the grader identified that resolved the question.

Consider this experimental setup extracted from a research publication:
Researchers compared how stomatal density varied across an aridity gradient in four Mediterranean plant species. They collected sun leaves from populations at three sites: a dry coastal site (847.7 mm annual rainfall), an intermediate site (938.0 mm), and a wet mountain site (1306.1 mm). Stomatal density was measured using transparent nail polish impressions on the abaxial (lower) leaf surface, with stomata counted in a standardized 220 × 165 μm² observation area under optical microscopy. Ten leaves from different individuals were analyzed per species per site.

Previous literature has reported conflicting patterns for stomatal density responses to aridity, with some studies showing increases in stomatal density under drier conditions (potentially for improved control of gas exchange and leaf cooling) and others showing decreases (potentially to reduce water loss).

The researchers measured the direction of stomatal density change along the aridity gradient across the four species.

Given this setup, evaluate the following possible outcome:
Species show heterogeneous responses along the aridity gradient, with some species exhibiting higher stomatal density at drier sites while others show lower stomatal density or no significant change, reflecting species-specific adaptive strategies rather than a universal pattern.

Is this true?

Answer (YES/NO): NO